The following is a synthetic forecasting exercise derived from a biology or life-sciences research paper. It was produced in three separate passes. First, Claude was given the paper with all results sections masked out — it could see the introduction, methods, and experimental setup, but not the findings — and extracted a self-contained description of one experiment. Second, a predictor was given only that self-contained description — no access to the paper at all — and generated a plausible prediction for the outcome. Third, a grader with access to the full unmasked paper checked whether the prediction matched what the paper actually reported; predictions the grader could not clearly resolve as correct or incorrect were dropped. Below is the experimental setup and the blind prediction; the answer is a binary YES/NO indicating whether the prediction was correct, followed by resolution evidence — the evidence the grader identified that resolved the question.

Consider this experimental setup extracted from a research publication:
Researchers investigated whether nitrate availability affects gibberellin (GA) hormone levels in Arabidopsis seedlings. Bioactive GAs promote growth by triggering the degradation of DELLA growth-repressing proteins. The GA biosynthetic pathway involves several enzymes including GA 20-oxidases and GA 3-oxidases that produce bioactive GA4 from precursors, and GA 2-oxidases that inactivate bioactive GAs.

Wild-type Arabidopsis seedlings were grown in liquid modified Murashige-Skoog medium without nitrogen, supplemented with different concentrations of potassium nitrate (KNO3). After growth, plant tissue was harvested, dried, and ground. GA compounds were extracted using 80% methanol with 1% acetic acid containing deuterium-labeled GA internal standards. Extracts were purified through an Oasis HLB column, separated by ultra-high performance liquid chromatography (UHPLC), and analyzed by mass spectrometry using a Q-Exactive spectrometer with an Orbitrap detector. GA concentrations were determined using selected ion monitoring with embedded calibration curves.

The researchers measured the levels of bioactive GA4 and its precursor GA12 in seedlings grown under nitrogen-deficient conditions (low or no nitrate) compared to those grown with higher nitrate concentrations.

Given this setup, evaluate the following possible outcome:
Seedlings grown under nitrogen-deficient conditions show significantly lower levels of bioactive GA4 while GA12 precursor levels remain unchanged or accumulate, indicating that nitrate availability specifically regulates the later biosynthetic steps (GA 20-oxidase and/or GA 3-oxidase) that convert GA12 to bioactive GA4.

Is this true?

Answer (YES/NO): NO